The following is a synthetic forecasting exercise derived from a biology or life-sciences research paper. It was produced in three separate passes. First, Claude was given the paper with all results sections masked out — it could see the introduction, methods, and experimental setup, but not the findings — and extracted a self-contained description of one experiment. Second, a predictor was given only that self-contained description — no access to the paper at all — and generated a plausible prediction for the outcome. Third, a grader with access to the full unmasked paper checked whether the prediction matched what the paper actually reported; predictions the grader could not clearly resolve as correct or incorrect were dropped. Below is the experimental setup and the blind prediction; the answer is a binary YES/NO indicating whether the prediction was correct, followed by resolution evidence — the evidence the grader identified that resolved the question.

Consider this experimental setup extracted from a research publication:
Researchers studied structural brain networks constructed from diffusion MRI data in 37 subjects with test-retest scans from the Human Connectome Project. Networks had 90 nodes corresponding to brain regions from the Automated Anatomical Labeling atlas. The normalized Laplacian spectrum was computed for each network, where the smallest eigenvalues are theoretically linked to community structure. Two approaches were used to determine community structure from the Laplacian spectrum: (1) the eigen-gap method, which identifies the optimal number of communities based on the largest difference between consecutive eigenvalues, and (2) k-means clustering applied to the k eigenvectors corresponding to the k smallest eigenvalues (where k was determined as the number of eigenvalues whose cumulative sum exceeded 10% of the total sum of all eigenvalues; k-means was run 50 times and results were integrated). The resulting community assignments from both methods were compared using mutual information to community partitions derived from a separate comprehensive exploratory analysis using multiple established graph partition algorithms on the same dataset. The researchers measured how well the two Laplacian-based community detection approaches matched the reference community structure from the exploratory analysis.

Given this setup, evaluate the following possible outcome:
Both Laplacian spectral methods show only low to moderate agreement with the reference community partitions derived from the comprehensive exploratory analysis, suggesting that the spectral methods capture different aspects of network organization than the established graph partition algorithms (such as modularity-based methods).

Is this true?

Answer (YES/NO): NO